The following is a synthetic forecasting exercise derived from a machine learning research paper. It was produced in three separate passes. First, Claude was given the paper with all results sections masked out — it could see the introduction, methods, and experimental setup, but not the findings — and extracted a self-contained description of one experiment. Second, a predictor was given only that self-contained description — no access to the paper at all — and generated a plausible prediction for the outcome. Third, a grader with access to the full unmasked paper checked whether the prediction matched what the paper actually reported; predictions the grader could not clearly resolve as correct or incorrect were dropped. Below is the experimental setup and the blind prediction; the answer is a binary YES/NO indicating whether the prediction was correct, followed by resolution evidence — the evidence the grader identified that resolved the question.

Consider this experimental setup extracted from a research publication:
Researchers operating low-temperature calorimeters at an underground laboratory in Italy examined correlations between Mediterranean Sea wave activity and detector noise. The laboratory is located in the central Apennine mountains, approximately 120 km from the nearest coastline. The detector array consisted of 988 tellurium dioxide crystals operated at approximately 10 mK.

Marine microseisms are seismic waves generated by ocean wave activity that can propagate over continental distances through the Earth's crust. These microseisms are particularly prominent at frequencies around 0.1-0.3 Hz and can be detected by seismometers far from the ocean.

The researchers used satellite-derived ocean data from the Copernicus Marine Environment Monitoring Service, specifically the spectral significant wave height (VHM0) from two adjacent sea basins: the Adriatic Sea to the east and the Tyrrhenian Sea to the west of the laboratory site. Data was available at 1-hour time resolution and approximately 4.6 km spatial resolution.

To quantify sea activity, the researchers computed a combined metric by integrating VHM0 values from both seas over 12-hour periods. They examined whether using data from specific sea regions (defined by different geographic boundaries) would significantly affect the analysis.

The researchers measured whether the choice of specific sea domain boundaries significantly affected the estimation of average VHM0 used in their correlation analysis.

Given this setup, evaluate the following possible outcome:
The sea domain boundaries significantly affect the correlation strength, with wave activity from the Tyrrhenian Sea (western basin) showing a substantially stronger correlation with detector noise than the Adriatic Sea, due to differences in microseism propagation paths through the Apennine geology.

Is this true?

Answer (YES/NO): NO